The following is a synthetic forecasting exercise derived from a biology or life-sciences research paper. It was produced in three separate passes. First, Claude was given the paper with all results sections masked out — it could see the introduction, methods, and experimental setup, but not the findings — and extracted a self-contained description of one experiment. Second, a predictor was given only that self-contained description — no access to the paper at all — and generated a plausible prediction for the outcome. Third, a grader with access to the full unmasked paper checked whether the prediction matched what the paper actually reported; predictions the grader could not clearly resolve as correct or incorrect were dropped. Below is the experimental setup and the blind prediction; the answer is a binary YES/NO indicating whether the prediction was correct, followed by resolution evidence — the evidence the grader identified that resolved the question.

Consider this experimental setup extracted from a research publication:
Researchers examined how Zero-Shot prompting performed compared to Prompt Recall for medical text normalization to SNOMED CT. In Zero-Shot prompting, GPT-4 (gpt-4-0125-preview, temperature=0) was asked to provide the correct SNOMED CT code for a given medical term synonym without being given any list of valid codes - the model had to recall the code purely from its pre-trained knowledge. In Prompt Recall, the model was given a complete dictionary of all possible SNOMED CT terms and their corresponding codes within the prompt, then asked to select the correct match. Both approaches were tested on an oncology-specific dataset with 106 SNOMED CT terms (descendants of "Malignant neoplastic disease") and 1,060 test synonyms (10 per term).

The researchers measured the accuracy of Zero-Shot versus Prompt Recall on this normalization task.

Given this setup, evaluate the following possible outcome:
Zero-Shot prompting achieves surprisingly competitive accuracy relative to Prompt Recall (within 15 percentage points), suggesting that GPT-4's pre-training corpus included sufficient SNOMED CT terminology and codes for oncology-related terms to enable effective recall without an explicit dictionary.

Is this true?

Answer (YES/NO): NO